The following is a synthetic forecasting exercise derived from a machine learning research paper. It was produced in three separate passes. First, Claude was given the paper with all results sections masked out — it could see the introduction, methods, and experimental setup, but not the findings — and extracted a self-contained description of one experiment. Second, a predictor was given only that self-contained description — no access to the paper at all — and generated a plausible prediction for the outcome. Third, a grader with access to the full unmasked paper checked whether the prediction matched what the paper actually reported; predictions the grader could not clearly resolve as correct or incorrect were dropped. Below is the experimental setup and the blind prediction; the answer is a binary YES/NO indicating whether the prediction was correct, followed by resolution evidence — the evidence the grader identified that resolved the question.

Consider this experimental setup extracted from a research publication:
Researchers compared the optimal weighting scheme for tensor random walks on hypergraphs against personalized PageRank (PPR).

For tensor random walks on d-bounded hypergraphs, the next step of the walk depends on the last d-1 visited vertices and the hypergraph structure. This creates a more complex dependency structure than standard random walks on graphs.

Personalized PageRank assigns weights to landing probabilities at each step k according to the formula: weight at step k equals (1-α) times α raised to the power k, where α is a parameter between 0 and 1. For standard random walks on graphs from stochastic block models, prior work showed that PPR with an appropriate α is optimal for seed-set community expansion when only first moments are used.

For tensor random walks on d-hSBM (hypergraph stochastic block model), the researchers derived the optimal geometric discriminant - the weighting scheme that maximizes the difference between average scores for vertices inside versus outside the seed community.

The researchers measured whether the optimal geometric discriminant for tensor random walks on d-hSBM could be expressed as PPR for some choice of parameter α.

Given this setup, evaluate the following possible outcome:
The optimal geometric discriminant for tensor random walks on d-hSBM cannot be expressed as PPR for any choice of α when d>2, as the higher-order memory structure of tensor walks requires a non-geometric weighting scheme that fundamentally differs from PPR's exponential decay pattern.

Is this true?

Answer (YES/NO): YES